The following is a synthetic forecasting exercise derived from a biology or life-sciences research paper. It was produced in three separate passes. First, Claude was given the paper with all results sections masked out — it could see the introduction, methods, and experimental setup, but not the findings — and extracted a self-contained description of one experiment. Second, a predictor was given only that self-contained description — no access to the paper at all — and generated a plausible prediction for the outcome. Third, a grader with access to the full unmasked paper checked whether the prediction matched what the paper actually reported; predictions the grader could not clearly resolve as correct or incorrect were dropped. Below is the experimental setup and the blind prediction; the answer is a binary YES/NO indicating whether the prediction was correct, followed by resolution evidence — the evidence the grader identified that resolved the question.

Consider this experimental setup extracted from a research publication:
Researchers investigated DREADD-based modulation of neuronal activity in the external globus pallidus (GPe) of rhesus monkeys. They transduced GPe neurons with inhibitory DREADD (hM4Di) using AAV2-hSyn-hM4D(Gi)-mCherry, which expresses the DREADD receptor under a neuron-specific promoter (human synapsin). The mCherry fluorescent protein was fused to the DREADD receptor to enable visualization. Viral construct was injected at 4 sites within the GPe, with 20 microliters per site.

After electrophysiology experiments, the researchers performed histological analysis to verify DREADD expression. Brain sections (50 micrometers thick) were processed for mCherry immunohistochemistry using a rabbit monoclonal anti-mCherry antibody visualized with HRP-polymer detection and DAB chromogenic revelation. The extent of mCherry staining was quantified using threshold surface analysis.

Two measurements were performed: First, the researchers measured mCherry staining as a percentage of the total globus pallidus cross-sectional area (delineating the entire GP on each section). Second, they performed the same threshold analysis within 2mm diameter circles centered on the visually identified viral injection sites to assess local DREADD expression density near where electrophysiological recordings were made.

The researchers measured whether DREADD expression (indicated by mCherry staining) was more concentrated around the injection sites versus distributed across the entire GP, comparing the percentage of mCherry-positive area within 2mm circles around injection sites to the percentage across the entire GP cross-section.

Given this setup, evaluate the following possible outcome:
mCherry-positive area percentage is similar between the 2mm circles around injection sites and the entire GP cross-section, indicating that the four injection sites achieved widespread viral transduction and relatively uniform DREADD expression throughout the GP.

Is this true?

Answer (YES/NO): NO